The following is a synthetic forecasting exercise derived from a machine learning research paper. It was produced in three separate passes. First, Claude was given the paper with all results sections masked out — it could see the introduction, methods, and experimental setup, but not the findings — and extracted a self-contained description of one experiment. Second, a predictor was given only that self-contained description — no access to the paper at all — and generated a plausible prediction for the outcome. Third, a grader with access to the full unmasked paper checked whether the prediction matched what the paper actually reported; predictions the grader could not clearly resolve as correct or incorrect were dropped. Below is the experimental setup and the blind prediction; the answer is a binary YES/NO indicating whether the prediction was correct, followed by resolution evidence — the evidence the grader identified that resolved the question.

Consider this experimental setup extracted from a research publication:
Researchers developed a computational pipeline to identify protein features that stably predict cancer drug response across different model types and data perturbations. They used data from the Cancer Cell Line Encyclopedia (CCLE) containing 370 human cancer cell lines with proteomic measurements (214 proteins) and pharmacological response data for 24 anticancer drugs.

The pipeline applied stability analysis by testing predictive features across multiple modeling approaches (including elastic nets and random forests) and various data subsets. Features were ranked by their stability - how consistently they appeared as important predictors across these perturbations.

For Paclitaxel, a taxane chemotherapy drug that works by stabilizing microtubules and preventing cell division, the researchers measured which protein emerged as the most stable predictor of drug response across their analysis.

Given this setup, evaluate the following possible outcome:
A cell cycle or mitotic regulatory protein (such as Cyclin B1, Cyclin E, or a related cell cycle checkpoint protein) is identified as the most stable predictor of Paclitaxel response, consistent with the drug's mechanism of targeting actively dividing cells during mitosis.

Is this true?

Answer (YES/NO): NO